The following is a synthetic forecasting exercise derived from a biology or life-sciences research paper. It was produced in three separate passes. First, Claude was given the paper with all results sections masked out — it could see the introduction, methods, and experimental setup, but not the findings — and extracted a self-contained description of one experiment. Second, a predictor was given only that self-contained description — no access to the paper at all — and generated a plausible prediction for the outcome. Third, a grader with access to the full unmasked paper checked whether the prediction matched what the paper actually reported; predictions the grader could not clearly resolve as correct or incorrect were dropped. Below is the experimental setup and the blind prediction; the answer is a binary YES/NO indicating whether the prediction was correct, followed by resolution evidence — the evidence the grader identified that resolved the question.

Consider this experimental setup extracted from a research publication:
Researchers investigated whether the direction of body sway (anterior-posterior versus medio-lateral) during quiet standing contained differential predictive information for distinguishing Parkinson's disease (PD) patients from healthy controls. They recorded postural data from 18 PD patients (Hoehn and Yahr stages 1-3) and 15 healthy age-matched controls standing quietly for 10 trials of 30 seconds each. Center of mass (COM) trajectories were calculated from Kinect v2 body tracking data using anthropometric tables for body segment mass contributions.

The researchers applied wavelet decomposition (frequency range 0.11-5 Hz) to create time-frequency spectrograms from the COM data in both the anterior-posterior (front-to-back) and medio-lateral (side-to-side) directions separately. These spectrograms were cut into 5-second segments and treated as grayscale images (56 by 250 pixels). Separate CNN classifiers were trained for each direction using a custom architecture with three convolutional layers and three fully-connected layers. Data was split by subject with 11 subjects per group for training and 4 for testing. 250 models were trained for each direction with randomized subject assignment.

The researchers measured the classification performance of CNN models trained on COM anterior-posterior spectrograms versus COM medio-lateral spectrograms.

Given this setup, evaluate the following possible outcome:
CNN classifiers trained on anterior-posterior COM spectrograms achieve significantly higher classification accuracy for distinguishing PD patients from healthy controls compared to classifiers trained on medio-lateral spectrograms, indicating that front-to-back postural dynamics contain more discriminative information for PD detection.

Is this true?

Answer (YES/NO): NO